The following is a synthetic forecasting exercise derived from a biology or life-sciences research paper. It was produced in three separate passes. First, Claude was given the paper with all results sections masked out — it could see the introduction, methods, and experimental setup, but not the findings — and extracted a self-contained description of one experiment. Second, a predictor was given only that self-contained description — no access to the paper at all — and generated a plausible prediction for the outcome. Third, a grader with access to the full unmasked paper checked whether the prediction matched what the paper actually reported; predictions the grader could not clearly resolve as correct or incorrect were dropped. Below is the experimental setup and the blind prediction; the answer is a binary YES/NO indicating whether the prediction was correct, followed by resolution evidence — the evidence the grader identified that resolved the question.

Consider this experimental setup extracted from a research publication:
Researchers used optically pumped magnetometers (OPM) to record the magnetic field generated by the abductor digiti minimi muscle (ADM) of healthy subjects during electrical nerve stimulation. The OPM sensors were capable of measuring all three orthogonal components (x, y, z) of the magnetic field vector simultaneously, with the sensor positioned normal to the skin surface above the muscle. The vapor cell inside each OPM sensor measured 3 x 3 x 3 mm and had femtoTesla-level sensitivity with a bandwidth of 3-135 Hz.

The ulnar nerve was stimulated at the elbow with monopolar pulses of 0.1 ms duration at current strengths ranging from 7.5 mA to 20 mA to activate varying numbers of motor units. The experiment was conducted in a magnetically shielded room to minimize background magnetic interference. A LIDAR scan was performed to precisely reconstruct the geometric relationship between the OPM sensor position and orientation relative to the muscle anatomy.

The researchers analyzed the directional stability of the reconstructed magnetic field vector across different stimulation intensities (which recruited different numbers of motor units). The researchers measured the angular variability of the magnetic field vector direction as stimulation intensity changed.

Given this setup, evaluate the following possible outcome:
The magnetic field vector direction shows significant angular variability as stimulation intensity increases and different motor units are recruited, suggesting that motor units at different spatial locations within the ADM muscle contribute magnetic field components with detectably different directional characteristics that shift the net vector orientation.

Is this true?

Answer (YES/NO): NO